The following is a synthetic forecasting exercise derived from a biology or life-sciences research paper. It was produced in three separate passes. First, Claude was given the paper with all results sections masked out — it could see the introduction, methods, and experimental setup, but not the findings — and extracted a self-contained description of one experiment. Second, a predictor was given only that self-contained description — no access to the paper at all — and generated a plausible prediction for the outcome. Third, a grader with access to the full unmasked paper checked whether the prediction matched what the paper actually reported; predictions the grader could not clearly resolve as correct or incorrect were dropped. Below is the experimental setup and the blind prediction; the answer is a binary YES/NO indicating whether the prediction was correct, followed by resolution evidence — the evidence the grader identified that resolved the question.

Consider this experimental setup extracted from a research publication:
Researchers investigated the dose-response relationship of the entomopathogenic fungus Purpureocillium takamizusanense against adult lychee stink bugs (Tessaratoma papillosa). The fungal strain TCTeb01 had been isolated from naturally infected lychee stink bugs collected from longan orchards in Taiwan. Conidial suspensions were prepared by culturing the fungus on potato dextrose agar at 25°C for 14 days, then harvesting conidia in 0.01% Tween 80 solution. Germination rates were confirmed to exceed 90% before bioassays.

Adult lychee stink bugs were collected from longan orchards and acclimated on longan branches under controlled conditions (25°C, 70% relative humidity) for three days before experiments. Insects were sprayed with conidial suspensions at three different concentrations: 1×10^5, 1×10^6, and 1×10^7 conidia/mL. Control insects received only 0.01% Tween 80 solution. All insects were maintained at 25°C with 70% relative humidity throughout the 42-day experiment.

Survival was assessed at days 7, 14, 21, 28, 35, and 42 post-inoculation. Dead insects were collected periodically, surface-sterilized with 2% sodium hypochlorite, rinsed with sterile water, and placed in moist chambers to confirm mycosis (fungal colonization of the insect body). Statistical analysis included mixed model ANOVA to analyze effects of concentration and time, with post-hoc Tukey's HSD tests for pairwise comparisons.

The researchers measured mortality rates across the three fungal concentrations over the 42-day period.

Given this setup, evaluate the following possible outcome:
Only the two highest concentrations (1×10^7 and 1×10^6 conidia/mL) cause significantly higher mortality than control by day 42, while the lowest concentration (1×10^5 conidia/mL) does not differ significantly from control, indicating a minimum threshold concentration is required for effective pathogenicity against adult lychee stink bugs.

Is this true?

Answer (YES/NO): NO